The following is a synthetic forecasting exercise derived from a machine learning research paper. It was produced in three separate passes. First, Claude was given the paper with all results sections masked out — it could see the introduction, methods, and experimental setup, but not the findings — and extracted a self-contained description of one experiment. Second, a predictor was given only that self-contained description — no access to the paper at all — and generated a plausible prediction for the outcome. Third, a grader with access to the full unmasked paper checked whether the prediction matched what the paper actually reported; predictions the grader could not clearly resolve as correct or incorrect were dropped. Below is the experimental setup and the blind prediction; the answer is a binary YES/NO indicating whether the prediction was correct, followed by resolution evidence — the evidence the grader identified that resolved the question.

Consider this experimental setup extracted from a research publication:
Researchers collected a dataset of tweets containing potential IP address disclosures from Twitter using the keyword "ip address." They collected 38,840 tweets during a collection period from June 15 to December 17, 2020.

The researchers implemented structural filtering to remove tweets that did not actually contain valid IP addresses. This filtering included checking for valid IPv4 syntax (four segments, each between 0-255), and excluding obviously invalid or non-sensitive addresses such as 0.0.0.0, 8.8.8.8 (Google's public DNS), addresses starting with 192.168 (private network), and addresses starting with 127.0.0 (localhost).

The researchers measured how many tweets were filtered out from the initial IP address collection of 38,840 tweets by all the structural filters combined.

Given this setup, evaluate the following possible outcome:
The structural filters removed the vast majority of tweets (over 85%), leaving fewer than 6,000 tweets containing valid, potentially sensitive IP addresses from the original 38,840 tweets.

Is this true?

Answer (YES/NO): YES